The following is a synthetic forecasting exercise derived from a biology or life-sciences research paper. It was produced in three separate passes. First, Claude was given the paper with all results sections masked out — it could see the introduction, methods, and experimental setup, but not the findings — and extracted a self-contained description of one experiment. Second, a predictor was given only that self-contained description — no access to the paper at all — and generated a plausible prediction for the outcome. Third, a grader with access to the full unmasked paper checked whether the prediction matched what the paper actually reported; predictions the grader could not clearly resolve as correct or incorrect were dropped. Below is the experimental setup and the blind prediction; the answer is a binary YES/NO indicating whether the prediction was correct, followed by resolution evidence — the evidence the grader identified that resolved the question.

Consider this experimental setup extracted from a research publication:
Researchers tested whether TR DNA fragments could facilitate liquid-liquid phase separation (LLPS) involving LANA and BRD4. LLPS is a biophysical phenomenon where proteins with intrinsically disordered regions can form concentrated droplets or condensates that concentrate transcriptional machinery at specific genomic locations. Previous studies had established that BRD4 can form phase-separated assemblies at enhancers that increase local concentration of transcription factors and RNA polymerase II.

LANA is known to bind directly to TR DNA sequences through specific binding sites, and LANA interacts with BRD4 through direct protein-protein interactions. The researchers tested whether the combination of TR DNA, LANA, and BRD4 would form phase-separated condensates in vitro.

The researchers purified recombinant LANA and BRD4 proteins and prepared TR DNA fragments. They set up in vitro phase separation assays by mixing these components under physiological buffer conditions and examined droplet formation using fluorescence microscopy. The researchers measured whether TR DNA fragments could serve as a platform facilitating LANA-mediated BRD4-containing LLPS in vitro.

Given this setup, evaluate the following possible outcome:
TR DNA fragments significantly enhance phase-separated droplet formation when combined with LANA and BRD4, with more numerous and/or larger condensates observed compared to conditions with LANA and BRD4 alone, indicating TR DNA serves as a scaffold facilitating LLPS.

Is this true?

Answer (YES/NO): YES